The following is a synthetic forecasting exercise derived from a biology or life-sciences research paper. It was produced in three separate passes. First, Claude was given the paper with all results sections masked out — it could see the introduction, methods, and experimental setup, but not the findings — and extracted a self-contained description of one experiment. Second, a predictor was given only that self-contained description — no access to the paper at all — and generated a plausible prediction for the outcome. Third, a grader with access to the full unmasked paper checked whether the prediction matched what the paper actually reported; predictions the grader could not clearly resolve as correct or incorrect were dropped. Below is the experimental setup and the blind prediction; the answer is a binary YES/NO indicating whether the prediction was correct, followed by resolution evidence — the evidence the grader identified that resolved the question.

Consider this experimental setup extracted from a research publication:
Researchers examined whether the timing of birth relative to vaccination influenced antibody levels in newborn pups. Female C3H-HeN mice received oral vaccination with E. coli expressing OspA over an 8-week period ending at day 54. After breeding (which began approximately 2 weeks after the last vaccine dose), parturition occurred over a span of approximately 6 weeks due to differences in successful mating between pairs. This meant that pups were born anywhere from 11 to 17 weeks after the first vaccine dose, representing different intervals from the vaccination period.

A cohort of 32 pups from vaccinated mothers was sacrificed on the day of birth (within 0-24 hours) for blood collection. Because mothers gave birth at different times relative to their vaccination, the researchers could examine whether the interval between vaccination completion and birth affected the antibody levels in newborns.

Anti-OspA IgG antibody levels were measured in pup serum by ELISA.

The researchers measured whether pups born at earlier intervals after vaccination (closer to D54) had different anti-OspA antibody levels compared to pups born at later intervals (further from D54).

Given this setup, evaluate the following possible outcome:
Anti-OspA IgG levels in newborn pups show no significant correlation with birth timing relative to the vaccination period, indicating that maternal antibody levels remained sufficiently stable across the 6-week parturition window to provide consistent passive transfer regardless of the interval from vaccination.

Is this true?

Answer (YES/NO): NO